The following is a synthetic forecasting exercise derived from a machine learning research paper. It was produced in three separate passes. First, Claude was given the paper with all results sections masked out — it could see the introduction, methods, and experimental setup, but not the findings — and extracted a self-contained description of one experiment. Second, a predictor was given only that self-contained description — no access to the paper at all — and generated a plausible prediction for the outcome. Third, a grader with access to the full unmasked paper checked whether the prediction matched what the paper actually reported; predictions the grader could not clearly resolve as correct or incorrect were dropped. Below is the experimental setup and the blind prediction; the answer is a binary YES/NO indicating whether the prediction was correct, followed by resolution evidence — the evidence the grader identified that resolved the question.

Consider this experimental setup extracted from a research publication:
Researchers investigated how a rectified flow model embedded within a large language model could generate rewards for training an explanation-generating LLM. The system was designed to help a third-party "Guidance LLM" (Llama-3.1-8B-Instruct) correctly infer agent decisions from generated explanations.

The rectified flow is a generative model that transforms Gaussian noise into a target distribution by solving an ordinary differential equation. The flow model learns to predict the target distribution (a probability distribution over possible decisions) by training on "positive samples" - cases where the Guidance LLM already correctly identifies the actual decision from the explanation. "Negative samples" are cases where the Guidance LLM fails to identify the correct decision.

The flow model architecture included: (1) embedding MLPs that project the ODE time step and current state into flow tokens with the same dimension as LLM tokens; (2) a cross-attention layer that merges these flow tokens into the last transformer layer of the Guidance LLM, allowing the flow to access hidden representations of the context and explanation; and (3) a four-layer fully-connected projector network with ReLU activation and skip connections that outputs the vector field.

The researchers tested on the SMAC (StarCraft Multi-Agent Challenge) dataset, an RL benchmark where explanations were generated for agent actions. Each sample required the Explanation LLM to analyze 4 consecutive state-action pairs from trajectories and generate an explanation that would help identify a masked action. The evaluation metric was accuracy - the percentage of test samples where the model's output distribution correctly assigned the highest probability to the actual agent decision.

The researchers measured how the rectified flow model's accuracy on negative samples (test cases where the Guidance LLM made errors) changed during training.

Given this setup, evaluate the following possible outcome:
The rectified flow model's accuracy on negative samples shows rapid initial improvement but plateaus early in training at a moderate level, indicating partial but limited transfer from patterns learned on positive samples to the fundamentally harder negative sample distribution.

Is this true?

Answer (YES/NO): NO